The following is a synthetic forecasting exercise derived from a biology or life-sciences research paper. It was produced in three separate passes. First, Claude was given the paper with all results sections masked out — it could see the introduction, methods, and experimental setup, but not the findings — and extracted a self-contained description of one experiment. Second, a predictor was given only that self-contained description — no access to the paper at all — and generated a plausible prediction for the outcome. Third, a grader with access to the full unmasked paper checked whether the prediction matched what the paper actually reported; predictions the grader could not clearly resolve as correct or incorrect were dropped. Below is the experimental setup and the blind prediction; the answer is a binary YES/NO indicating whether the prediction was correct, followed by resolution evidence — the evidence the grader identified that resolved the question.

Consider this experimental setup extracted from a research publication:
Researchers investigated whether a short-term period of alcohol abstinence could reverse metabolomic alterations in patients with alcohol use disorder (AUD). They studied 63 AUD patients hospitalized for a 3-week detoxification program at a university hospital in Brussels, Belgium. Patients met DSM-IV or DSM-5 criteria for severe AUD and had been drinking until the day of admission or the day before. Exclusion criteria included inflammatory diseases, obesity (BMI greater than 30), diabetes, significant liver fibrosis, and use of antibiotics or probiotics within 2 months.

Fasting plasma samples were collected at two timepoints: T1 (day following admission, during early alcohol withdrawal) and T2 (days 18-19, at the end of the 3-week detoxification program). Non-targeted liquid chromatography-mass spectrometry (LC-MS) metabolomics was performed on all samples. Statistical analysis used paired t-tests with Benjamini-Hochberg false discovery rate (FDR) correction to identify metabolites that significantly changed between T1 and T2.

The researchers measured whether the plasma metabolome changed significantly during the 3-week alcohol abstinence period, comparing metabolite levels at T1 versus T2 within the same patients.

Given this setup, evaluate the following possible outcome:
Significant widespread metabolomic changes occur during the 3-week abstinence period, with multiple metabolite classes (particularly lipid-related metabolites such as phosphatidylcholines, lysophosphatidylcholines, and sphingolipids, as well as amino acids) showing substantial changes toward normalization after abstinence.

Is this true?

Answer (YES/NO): NO